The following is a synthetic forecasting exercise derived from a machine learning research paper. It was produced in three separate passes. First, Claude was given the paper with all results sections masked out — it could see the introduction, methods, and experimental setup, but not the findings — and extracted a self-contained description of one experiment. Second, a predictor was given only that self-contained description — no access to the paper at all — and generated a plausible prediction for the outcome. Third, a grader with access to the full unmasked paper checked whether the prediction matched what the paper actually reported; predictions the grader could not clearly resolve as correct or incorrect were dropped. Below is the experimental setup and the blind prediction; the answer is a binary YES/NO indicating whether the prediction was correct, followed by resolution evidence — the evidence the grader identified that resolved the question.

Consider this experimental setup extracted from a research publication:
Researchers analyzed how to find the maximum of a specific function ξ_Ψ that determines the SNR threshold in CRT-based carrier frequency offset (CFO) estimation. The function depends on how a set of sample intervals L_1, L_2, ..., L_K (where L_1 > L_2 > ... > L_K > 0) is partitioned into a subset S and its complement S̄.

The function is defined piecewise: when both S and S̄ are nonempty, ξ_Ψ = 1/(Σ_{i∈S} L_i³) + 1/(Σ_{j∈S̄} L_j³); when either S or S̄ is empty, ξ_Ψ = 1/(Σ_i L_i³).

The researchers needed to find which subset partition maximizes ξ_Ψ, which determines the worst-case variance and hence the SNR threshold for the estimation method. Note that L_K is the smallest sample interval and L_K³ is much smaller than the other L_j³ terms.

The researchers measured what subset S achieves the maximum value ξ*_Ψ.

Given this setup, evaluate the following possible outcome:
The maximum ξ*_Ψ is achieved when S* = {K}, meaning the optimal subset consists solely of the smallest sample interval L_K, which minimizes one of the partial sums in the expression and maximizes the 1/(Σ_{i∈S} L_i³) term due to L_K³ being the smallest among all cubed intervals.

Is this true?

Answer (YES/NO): YES